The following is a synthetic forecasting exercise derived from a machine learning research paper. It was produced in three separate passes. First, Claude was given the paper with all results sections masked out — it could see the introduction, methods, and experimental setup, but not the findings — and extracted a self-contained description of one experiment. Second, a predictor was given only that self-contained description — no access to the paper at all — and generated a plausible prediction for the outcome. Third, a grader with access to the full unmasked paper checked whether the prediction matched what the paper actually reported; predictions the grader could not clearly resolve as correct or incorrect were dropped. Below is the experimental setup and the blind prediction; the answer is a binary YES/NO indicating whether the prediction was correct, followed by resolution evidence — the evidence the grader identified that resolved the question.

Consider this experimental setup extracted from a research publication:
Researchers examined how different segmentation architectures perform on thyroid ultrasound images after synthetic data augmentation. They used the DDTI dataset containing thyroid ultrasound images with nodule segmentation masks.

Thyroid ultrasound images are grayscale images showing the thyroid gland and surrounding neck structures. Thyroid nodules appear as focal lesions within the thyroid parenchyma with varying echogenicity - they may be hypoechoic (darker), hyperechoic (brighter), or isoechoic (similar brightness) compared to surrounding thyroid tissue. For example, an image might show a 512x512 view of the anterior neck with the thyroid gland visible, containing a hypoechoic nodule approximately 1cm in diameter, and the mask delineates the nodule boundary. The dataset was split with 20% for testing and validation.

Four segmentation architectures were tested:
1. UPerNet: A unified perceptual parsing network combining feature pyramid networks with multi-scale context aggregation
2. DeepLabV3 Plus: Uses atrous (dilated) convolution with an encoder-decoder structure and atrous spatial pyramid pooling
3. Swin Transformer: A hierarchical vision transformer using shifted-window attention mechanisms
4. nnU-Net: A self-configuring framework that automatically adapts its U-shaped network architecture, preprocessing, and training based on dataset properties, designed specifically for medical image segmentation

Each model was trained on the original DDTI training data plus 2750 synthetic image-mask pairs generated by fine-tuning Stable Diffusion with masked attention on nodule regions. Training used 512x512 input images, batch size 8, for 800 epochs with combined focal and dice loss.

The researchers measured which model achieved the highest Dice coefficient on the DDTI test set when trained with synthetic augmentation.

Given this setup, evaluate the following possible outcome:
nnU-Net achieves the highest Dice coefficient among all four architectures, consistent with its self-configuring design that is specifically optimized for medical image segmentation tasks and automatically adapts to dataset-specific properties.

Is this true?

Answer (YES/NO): NO